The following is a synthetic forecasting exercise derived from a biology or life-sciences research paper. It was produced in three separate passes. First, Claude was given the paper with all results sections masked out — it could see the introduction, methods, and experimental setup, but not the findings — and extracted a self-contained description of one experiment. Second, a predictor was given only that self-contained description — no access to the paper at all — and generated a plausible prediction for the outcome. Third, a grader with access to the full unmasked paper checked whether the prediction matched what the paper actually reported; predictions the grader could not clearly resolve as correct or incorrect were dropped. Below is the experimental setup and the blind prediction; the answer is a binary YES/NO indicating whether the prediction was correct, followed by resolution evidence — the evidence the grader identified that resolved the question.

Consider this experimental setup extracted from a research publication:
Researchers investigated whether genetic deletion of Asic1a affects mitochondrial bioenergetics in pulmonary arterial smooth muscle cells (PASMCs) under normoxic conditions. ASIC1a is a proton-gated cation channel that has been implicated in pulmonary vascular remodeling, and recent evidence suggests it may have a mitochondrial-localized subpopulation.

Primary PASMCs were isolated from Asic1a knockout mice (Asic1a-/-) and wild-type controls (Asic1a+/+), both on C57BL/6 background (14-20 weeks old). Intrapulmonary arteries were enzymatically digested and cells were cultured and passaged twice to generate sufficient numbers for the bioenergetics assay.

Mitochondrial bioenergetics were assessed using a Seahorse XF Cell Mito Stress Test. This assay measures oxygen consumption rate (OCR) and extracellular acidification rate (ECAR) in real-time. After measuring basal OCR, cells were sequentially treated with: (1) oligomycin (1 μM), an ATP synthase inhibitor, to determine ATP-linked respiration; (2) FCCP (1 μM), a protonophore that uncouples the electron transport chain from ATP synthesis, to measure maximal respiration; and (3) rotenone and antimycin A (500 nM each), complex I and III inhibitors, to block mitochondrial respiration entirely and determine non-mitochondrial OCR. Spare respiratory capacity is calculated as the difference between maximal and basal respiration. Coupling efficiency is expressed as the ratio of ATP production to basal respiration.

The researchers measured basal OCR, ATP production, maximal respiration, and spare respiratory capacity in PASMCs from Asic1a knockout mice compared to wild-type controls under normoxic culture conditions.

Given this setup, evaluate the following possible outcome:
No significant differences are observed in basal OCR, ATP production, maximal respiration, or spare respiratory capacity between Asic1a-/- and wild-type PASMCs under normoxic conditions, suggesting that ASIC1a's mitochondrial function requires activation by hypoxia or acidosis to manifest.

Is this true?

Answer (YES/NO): NO